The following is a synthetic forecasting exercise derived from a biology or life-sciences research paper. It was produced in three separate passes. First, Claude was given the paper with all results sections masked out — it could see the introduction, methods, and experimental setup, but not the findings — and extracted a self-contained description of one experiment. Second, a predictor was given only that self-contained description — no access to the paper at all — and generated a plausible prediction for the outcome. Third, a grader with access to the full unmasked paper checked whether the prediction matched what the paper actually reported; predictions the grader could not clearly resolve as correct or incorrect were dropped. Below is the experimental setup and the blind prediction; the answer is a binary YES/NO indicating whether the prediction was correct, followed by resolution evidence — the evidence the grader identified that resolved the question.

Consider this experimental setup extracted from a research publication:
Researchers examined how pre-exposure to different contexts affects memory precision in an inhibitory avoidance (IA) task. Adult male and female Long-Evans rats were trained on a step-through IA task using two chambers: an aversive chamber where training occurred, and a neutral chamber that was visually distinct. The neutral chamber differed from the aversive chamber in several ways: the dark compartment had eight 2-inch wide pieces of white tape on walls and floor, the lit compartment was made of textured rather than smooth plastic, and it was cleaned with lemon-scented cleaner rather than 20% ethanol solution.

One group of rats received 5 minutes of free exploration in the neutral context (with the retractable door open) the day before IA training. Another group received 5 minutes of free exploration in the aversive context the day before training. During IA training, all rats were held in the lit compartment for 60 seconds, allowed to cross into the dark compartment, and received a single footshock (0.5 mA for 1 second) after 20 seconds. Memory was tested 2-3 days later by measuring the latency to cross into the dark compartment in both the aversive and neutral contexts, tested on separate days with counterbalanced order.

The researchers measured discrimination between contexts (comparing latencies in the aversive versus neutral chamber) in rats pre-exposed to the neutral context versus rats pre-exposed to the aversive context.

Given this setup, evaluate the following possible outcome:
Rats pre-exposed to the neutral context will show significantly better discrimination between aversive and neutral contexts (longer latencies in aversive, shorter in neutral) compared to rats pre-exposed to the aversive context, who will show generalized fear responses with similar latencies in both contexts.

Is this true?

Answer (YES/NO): NO